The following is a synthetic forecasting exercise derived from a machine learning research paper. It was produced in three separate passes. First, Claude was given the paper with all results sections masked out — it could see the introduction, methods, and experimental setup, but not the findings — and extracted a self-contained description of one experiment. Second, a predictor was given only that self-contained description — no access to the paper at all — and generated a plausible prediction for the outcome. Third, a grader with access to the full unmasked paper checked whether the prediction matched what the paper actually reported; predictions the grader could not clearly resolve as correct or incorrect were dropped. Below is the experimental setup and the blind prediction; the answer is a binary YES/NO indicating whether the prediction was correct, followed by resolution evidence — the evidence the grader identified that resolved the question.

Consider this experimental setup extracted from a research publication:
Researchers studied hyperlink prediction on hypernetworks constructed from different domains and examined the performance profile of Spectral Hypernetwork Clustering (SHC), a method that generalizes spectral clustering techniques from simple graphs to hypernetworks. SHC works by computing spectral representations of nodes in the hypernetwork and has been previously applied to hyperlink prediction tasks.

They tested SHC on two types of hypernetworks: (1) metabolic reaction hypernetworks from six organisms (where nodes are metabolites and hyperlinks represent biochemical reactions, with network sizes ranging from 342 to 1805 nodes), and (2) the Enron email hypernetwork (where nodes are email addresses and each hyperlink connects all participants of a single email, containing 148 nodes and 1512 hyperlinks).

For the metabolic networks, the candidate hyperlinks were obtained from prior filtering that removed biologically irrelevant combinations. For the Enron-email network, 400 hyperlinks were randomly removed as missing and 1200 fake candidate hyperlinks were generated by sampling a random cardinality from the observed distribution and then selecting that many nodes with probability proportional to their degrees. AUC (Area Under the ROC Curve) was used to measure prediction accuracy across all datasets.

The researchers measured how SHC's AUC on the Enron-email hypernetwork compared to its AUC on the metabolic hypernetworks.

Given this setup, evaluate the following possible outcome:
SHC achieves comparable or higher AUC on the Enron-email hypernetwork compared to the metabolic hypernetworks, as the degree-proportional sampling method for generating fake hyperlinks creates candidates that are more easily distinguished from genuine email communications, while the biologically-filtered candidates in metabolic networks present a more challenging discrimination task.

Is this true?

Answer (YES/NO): NO